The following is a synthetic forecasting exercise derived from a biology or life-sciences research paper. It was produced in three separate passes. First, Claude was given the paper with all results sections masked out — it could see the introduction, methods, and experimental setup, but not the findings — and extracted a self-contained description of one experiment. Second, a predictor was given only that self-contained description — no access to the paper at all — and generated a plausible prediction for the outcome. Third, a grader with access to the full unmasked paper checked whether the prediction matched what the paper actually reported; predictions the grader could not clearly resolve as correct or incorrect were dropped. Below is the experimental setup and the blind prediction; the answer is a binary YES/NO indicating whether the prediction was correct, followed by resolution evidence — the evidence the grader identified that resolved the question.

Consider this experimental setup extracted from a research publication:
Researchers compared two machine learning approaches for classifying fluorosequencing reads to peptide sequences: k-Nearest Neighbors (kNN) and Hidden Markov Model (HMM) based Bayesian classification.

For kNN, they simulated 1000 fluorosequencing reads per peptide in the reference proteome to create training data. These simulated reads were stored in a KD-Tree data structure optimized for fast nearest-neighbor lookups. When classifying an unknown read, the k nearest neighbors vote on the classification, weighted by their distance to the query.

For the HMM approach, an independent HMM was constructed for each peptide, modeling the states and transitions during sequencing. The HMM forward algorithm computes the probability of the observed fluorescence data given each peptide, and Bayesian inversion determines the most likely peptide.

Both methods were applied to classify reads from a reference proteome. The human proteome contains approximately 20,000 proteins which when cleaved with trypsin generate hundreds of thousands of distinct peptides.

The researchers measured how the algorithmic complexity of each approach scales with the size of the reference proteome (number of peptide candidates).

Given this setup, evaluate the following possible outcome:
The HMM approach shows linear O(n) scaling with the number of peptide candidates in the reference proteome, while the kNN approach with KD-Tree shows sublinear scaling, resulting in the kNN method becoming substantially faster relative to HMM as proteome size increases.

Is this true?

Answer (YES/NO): YES